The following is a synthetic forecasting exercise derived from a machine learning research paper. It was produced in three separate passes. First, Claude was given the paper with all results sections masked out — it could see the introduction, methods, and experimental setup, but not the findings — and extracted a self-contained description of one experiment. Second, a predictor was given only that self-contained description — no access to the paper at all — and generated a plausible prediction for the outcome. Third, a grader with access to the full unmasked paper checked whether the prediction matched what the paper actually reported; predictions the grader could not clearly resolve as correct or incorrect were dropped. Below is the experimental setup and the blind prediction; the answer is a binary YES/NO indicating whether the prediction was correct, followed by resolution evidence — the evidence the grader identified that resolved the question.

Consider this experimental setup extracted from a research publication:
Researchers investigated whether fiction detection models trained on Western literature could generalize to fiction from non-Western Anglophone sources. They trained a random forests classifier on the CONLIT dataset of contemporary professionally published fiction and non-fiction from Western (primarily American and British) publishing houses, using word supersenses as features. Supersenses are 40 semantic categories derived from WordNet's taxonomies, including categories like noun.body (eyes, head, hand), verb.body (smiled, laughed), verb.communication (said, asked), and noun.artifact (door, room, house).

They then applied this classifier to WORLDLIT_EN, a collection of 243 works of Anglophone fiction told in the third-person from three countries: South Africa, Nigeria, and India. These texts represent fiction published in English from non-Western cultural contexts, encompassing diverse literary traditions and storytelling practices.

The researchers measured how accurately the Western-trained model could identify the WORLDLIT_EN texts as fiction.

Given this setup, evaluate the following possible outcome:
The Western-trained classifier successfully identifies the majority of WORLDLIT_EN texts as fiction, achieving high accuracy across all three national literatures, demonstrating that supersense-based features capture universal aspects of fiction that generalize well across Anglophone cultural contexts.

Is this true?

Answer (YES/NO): YES